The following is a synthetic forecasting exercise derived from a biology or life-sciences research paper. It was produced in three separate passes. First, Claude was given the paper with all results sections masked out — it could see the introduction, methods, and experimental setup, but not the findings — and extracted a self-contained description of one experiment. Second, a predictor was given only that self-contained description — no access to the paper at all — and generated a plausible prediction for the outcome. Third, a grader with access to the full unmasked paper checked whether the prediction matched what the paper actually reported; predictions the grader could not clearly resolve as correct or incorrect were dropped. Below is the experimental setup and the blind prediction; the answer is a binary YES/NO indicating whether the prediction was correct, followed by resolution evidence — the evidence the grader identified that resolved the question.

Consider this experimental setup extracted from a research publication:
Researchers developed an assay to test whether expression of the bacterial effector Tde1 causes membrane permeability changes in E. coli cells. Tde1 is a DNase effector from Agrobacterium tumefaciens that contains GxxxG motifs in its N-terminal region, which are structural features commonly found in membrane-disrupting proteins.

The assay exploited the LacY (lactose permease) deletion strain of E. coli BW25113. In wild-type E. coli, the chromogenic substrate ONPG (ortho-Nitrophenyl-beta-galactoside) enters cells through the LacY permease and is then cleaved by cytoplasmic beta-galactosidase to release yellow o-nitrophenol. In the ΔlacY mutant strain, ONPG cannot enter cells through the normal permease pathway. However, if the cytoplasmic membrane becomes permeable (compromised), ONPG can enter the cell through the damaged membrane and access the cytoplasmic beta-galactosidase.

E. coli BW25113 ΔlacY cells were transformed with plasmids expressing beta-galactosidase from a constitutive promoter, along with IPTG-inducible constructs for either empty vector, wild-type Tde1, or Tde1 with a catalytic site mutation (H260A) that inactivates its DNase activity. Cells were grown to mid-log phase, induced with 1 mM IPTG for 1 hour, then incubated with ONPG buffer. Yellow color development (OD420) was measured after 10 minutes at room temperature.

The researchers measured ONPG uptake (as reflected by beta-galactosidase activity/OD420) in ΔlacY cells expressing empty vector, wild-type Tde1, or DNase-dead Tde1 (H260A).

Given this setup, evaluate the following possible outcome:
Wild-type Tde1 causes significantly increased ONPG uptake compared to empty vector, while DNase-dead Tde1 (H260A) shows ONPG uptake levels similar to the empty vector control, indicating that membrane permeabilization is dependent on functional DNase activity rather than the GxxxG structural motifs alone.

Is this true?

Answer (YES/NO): NO